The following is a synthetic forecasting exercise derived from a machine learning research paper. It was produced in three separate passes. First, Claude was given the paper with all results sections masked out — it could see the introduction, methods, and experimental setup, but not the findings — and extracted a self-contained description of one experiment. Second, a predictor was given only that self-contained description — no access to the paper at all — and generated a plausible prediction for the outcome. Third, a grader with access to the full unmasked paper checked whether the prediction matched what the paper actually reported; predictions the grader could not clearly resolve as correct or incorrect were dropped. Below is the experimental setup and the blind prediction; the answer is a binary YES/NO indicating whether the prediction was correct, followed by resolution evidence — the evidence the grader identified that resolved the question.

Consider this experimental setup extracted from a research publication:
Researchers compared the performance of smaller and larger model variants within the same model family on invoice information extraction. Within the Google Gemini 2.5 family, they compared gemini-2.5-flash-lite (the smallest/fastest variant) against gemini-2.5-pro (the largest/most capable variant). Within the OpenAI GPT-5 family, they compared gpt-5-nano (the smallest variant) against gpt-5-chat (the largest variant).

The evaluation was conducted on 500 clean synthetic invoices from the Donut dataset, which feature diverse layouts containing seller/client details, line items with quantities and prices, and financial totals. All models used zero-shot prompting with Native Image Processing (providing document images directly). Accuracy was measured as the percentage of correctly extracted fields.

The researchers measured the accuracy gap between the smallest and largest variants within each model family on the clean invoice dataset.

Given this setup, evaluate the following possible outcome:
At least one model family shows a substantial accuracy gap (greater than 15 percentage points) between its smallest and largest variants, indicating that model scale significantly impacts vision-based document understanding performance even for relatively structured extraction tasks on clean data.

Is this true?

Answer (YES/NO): NO